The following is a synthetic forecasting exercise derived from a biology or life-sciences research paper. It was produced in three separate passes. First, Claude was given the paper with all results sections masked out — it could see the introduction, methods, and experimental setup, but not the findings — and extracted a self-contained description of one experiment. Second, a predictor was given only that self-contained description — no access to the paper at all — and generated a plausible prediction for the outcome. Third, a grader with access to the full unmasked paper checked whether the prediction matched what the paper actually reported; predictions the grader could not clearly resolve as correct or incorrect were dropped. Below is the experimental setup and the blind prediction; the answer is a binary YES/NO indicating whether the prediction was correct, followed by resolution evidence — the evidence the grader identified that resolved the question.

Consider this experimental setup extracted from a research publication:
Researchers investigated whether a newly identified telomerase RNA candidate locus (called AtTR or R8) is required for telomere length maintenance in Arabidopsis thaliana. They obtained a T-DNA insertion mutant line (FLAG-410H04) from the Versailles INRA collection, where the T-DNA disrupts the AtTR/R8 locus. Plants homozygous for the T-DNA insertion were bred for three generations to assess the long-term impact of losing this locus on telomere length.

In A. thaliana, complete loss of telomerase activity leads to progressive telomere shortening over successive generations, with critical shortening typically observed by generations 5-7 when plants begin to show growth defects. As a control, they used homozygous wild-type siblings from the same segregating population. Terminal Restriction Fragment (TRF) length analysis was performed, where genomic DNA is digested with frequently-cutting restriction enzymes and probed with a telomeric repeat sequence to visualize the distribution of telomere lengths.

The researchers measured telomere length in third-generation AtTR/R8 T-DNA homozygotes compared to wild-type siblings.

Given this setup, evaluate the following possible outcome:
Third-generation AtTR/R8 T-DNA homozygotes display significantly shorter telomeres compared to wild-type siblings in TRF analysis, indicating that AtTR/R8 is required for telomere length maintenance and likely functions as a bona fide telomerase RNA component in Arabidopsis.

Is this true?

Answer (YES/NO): YES